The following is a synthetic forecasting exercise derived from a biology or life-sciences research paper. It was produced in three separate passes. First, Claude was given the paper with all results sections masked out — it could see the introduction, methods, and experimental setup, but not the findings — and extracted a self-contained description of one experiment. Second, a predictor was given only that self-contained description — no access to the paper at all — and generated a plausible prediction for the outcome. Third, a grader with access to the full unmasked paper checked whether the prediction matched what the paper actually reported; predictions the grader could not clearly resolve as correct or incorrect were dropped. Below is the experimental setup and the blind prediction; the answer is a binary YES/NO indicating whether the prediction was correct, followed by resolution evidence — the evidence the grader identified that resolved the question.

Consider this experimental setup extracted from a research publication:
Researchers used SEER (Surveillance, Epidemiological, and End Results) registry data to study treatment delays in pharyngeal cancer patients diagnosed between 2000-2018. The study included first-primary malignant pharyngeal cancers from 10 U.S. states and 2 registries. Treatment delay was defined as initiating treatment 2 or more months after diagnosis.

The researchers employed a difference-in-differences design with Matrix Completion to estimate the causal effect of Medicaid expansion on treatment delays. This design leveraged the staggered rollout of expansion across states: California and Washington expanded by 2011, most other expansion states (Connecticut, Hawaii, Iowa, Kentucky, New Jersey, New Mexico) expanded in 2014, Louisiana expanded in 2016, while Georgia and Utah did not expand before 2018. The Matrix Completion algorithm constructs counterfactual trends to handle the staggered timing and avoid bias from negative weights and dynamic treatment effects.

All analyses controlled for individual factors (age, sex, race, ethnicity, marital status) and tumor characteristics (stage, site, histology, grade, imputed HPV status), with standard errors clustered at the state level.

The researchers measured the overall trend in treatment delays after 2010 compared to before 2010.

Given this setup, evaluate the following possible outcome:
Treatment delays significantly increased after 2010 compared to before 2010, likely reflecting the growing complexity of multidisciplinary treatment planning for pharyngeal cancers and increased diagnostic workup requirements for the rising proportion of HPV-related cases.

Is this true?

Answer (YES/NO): YES